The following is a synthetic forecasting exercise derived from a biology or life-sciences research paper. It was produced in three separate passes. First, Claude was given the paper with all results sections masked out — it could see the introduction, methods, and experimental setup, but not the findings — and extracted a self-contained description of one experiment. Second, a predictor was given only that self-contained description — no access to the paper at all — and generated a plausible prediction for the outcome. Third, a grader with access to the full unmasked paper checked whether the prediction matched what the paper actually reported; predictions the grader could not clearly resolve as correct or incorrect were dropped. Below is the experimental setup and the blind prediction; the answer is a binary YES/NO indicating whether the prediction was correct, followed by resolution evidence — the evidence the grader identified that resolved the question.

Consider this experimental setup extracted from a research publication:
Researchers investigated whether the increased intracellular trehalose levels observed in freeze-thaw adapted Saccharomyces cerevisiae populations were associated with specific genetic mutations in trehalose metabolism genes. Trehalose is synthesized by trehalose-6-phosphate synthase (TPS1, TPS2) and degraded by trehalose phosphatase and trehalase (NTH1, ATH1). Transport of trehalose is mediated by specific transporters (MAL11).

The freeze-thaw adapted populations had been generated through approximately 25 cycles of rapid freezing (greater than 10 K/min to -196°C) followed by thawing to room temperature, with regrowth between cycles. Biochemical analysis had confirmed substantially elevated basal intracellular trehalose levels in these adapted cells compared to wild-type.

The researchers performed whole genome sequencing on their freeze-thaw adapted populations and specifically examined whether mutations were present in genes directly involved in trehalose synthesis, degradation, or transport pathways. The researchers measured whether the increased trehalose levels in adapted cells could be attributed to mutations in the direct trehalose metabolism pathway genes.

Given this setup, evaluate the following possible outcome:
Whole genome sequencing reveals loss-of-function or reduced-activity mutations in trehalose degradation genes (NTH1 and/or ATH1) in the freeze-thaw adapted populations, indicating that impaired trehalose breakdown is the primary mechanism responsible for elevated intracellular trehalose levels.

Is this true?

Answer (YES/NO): NO